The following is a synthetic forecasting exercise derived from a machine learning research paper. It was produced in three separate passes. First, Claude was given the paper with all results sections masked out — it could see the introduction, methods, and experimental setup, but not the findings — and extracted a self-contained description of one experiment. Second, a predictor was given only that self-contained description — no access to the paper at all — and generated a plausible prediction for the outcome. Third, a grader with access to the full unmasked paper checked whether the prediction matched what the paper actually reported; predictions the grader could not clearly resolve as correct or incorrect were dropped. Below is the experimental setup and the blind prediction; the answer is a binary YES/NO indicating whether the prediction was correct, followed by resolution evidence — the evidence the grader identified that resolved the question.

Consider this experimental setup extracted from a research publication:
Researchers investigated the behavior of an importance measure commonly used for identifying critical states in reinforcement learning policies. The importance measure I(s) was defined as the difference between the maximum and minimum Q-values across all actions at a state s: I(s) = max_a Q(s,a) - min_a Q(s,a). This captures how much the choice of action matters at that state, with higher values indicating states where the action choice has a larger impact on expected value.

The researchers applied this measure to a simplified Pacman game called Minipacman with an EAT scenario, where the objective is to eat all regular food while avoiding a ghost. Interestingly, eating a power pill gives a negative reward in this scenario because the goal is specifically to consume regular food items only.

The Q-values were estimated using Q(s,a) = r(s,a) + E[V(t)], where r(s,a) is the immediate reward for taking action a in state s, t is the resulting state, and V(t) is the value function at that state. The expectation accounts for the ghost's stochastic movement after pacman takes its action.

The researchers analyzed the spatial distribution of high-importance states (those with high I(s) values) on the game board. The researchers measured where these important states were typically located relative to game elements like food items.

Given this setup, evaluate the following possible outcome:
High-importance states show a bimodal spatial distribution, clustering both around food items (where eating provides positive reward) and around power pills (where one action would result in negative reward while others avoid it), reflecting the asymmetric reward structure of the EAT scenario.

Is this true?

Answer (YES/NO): NO